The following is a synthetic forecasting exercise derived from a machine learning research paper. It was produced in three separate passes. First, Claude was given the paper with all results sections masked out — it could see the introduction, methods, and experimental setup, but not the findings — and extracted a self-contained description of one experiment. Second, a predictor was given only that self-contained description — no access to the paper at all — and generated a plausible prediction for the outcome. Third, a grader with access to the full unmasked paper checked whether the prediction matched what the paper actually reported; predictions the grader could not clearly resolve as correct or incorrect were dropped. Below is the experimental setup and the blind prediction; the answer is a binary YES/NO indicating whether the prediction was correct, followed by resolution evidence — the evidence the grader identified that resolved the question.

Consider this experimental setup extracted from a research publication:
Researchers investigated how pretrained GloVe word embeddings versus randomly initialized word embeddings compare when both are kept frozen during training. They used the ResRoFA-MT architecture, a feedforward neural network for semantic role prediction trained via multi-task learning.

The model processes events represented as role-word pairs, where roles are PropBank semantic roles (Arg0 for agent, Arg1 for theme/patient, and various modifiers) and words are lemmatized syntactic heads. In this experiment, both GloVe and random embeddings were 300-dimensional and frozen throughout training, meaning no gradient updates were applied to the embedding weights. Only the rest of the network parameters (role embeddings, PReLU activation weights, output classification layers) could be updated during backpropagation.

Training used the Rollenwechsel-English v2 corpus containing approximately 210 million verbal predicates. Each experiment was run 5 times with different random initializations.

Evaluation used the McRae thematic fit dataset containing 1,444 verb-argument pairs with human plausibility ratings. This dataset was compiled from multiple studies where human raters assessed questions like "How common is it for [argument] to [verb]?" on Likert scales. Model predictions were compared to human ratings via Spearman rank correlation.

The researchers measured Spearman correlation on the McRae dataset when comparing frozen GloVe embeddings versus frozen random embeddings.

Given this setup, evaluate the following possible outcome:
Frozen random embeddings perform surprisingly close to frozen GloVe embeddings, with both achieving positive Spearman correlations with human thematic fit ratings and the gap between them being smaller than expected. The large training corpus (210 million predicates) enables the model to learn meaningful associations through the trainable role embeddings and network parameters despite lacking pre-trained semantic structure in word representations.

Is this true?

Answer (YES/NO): NO